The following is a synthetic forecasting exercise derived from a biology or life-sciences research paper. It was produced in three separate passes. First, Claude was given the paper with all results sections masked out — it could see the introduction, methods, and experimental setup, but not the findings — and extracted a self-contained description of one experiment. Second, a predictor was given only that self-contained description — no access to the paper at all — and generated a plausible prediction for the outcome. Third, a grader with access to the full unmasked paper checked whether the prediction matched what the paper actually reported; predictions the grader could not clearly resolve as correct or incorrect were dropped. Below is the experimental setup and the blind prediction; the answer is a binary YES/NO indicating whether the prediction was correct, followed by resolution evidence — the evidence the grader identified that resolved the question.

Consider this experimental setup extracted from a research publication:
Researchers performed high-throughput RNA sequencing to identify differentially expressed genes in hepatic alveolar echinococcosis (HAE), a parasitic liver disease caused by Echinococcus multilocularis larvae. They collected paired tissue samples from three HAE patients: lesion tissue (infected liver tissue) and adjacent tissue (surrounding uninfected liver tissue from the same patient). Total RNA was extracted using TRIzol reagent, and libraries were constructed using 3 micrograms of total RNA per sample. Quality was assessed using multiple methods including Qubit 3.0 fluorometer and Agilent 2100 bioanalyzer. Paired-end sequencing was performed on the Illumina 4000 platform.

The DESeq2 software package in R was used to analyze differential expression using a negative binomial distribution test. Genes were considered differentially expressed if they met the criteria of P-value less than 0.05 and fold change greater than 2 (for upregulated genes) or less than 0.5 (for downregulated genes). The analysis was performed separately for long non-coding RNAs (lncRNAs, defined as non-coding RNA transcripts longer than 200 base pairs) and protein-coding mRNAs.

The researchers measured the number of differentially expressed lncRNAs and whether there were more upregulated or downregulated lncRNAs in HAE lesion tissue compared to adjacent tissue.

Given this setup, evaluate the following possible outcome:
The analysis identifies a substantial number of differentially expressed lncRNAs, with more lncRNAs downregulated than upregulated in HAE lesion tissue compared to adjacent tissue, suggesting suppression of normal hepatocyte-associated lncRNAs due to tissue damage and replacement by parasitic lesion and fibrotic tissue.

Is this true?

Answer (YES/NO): NO